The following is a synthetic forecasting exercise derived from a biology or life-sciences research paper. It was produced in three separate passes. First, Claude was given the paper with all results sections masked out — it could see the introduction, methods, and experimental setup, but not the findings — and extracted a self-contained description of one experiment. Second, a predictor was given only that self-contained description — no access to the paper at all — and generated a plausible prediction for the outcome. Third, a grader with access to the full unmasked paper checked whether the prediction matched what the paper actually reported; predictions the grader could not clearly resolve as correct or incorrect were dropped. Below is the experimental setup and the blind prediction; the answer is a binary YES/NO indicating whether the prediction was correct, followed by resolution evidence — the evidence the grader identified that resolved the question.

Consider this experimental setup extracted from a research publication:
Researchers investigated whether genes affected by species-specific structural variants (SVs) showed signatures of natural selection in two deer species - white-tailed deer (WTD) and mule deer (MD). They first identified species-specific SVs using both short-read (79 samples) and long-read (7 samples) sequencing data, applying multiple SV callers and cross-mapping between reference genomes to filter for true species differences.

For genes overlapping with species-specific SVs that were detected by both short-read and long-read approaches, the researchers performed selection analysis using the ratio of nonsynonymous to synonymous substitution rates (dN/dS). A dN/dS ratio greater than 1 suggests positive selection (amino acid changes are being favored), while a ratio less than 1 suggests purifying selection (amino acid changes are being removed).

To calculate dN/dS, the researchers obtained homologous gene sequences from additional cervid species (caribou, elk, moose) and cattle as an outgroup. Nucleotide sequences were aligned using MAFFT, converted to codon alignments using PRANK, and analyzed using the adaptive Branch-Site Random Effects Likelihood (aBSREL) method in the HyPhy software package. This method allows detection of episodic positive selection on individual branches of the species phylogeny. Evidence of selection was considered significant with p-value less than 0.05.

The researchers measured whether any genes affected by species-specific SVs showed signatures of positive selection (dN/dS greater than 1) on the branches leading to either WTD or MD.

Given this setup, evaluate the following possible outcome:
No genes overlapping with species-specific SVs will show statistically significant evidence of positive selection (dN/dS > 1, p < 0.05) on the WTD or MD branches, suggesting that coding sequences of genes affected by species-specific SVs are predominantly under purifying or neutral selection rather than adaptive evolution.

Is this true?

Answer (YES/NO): NO